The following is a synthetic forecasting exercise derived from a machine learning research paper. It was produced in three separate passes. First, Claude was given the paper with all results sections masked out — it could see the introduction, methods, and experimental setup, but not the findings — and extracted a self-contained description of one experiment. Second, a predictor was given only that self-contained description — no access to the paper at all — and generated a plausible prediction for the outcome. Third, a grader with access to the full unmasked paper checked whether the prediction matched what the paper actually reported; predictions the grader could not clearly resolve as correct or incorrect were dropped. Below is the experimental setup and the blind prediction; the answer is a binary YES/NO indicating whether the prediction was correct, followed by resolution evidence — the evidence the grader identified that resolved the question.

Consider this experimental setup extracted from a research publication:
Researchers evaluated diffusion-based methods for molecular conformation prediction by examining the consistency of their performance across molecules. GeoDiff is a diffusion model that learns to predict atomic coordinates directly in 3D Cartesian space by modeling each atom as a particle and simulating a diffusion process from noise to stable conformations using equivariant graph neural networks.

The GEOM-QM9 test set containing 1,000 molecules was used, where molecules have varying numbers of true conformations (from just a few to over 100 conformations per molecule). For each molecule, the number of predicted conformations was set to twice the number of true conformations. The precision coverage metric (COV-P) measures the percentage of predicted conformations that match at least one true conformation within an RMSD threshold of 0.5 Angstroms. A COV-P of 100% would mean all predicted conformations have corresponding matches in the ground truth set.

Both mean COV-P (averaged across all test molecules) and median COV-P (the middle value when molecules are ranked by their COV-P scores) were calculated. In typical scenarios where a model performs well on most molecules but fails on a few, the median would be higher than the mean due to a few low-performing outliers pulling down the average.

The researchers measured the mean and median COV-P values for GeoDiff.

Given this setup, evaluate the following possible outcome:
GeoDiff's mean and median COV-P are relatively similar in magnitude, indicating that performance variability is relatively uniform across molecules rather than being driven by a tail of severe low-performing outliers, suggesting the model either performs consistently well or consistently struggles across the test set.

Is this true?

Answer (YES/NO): NO